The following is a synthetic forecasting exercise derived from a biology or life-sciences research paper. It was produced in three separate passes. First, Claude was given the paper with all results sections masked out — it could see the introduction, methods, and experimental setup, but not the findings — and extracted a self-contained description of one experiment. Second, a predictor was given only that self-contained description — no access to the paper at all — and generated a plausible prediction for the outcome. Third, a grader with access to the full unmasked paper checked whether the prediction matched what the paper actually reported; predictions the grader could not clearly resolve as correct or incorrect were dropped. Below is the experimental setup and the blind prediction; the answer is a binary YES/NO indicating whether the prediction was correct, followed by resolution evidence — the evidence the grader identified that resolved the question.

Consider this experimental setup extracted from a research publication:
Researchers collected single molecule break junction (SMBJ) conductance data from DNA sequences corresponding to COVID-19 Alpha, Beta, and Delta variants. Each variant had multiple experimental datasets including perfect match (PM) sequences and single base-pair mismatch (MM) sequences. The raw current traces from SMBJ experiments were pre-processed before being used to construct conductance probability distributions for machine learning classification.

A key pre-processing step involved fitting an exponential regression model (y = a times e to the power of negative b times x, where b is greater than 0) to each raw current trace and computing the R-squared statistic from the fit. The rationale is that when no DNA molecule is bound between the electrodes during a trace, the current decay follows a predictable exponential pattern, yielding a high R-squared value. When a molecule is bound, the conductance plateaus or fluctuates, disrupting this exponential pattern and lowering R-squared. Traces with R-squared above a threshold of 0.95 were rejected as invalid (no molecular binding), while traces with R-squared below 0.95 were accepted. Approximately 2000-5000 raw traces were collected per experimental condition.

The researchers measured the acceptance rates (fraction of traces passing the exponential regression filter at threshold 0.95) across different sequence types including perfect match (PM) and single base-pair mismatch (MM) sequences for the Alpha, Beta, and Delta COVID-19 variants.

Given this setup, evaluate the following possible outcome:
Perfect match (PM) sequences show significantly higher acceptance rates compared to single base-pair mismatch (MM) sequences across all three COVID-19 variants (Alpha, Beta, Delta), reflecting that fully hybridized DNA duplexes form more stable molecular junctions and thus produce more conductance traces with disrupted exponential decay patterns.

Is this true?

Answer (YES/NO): NO